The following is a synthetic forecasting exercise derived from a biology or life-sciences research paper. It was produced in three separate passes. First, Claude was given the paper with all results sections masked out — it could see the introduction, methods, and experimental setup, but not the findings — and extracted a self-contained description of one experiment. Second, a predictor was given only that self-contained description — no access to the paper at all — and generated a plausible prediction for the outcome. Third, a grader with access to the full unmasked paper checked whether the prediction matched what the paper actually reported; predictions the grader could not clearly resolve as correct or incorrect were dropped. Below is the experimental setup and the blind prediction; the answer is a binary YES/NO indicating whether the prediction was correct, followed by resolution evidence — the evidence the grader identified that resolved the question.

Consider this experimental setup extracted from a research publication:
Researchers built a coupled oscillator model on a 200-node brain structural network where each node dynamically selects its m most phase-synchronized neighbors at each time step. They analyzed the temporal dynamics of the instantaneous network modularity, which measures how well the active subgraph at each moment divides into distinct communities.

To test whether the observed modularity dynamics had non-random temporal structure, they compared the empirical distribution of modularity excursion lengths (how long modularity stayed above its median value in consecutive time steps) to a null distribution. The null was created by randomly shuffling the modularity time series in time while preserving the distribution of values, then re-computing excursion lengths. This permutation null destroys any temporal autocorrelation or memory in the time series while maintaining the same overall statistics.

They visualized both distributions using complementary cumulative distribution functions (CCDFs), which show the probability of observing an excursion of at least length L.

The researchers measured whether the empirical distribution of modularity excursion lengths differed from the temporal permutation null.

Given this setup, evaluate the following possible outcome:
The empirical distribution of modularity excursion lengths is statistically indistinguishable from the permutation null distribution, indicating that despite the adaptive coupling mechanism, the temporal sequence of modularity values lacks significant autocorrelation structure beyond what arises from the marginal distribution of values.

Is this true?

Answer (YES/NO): NO